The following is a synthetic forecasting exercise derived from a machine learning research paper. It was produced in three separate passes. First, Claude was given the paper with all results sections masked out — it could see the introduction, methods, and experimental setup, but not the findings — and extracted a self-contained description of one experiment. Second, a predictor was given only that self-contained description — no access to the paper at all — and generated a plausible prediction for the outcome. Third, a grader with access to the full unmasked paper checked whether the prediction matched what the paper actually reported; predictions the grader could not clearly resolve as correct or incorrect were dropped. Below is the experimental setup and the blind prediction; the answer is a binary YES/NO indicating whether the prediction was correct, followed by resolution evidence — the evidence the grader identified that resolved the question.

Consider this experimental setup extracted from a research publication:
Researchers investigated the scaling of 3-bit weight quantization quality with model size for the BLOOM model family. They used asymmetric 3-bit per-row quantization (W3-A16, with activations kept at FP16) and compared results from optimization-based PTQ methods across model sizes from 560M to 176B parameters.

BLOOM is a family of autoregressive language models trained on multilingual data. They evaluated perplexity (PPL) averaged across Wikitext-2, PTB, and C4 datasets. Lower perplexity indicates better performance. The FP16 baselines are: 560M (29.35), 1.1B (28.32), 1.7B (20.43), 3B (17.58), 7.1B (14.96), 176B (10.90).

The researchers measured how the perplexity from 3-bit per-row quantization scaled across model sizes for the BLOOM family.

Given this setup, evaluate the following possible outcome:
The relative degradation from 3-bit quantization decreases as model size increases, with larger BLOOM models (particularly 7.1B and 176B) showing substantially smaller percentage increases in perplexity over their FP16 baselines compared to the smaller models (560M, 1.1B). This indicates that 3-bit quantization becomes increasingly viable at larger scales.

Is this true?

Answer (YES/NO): NO